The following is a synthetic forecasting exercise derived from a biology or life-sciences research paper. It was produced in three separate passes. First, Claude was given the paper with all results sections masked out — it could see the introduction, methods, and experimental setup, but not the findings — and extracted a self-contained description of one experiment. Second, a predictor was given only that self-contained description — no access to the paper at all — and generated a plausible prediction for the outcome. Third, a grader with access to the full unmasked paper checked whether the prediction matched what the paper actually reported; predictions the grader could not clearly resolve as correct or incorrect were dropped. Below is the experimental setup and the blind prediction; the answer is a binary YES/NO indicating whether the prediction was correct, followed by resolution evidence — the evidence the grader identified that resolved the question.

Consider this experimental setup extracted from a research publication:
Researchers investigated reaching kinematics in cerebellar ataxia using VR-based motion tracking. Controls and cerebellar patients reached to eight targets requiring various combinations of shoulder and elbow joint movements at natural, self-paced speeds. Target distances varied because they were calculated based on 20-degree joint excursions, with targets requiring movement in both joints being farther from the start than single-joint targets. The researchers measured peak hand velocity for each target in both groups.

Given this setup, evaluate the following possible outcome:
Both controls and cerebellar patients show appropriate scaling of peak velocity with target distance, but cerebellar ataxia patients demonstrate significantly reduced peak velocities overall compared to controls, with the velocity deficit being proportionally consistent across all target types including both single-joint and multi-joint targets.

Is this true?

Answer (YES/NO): NO